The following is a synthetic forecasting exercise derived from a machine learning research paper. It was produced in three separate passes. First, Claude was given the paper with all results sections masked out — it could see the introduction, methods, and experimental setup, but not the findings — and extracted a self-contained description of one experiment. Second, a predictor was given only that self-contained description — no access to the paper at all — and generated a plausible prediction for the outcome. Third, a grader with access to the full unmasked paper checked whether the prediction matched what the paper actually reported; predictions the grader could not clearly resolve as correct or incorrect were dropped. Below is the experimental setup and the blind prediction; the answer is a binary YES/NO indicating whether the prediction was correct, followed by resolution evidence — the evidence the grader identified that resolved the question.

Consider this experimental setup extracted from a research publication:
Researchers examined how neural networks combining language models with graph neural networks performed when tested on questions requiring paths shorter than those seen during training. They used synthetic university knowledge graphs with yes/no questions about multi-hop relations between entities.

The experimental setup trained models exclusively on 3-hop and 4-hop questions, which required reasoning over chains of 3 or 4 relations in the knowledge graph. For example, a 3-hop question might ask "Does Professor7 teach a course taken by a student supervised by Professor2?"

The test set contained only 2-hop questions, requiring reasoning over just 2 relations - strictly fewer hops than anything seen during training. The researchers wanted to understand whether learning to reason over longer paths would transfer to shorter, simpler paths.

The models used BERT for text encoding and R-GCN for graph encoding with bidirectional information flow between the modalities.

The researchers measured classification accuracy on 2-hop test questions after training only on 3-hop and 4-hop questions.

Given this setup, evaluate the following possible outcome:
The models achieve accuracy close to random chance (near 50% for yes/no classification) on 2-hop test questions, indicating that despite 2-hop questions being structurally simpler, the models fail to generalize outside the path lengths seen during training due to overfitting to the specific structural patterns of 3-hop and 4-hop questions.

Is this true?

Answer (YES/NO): NO